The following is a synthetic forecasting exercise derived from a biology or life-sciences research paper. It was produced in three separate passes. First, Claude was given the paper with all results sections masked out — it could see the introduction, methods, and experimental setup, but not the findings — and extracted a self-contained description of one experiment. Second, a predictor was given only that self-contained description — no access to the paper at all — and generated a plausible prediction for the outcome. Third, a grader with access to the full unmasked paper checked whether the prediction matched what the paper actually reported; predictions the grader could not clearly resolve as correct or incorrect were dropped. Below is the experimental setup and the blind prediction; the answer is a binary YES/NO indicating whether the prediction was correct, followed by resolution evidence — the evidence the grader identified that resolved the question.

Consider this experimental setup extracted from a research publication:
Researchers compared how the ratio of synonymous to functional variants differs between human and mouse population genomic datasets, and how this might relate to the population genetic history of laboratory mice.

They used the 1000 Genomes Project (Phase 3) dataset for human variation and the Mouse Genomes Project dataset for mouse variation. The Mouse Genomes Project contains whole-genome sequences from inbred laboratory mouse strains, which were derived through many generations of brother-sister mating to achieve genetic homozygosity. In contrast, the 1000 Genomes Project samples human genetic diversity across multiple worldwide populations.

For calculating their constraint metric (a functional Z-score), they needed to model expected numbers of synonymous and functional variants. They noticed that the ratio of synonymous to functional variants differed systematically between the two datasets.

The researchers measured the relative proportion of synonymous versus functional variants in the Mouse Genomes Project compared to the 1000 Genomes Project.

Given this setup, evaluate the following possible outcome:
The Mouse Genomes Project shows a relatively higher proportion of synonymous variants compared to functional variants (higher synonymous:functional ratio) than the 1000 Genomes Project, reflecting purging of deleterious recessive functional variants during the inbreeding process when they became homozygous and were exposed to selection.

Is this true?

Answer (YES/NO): NO